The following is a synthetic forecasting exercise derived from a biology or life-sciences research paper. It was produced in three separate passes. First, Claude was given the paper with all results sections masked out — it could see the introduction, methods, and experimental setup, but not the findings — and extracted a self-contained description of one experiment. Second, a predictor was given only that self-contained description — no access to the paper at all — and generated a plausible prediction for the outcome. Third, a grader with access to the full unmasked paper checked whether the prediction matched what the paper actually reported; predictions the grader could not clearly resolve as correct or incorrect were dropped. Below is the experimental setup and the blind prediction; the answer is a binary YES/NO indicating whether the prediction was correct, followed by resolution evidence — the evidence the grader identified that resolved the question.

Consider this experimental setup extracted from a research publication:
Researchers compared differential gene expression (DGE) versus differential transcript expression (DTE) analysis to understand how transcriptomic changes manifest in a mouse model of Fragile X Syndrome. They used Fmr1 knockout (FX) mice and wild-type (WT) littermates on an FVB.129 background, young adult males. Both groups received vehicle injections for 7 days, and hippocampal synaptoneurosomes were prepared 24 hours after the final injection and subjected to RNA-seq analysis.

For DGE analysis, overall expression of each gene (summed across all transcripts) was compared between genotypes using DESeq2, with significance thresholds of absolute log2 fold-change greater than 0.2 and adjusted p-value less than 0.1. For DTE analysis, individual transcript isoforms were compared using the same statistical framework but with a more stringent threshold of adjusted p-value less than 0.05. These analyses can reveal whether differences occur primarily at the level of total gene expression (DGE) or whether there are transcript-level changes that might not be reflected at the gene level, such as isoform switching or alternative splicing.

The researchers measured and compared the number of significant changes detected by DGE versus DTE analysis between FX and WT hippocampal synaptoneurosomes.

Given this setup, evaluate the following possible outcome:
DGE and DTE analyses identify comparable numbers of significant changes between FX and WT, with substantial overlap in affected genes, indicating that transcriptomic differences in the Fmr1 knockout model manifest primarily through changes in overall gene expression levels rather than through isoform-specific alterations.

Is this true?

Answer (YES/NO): NO